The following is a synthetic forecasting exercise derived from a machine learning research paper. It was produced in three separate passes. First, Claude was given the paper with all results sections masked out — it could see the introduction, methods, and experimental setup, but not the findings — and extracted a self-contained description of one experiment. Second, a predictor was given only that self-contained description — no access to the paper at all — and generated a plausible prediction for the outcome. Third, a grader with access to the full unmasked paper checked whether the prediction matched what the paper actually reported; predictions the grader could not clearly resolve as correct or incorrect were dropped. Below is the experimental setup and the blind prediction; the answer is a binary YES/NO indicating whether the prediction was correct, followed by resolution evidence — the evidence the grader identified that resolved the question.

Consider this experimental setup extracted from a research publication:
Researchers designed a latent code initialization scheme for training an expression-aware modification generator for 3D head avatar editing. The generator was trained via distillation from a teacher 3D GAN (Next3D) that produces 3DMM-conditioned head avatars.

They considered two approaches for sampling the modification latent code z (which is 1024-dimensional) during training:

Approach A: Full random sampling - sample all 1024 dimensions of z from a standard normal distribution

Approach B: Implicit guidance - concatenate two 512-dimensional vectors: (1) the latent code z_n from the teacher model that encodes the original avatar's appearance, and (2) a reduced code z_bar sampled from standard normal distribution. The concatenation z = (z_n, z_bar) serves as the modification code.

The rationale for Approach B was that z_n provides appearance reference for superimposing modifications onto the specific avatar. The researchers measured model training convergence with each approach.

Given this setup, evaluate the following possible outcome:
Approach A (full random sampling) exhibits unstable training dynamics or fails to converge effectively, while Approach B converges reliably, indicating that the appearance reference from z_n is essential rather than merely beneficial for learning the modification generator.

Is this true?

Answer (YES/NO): NO